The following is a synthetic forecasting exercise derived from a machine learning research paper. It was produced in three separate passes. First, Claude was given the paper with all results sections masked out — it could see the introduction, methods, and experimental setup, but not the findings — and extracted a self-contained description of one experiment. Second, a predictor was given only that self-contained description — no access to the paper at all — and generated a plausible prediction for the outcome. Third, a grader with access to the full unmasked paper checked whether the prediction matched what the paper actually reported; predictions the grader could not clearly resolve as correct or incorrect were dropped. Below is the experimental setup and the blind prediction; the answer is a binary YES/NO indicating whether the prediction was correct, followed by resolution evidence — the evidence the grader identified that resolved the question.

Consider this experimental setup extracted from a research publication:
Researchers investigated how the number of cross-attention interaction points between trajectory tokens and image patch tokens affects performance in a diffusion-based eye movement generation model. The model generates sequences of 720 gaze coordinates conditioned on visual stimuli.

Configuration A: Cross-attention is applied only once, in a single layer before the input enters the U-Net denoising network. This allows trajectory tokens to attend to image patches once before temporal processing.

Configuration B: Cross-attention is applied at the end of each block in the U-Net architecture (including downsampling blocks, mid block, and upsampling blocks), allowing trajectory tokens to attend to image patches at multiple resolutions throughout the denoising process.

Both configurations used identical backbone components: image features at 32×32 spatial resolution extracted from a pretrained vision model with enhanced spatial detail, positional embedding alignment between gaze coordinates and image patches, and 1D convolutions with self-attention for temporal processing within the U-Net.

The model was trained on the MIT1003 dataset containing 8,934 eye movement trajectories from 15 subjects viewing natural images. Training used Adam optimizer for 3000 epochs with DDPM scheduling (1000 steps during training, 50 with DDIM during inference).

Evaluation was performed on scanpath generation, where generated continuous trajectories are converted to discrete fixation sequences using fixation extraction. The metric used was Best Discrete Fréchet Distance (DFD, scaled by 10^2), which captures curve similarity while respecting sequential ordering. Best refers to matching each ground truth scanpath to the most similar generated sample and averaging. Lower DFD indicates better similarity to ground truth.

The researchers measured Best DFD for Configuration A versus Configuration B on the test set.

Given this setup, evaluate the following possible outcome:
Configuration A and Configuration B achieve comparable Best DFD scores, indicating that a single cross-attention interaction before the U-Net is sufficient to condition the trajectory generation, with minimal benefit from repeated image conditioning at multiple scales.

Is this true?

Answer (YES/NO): NO